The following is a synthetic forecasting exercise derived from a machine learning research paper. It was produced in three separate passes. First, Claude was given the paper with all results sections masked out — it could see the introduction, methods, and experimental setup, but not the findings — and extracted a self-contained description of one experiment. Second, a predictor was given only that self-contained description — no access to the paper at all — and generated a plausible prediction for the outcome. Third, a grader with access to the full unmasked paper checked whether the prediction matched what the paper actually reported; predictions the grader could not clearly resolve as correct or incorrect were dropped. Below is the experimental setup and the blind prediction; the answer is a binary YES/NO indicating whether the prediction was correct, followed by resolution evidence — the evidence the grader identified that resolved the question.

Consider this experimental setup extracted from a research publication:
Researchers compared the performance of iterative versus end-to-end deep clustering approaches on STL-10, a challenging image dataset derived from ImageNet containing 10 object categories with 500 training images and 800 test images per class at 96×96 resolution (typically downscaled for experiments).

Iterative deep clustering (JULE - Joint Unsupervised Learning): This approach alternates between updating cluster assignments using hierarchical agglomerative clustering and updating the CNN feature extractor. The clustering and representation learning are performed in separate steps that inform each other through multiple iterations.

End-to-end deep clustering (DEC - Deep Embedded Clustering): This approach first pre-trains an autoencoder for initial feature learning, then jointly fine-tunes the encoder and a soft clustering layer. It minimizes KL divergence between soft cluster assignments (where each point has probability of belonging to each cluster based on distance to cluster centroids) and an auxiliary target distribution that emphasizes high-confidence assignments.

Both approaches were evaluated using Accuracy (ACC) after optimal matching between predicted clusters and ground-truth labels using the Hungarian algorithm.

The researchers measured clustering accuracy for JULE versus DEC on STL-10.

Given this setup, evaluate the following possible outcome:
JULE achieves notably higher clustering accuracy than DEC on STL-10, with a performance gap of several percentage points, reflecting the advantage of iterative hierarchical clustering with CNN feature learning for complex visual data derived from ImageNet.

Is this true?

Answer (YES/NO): NO